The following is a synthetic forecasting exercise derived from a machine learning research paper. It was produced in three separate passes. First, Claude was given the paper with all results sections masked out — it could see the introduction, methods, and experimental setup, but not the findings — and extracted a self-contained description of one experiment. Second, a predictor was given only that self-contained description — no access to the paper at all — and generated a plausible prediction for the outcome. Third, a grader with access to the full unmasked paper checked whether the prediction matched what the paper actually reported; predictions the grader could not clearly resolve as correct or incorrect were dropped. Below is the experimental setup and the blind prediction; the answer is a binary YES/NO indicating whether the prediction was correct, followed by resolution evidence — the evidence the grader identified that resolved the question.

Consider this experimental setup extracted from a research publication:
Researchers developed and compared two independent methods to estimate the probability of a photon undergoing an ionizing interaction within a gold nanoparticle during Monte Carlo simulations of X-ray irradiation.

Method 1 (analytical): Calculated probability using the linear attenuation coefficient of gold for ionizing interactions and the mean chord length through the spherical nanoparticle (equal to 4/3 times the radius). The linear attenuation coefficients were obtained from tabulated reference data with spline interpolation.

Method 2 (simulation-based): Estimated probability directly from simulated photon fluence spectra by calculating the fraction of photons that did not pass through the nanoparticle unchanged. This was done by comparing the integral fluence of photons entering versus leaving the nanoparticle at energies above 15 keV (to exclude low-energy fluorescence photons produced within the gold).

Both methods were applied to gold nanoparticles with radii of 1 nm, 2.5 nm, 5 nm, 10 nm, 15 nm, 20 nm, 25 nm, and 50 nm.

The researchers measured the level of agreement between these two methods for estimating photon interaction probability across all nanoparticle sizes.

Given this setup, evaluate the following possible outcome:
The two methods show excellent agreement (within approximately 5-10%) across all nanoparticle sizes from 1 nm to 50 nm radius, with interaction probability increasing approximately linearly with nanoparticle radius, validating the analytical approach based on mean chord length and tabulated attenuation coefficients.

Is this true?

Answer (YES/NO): YES